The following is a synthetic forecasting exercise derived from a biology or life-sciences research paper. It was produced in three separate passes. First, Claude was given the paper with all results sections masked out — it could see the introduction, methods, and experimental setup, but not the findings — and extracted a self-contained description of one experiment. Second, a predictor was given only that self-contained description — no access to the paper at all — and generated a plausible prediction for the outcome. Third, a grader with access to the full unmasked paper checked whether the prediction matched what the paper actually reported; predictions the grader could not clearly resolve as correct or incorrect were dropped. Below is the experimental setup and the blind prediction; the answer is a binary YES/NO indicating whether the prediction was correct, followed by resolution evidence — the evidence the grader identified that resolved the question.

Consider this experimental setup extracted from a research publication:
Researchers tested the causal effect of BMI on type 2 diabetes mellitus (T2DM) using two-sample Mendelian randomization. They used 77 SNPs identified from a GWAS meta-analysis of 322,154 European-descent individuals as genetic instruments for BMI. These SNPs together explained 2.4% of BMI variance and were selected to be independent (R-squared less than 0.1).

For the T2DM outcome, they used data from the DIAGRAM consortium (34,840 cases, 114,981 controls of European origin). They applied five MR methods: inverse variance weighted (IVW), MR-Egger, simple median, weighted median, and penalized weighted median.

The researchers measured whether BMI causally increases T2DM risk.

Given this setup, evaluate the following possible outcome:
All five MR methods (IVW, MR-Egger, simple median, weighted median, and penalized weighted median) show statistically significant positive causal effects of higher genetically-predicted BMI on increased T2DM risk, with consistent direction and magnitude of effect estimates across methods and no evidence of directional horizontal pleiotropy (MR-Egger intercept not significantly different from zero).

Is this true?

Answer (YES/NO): YES